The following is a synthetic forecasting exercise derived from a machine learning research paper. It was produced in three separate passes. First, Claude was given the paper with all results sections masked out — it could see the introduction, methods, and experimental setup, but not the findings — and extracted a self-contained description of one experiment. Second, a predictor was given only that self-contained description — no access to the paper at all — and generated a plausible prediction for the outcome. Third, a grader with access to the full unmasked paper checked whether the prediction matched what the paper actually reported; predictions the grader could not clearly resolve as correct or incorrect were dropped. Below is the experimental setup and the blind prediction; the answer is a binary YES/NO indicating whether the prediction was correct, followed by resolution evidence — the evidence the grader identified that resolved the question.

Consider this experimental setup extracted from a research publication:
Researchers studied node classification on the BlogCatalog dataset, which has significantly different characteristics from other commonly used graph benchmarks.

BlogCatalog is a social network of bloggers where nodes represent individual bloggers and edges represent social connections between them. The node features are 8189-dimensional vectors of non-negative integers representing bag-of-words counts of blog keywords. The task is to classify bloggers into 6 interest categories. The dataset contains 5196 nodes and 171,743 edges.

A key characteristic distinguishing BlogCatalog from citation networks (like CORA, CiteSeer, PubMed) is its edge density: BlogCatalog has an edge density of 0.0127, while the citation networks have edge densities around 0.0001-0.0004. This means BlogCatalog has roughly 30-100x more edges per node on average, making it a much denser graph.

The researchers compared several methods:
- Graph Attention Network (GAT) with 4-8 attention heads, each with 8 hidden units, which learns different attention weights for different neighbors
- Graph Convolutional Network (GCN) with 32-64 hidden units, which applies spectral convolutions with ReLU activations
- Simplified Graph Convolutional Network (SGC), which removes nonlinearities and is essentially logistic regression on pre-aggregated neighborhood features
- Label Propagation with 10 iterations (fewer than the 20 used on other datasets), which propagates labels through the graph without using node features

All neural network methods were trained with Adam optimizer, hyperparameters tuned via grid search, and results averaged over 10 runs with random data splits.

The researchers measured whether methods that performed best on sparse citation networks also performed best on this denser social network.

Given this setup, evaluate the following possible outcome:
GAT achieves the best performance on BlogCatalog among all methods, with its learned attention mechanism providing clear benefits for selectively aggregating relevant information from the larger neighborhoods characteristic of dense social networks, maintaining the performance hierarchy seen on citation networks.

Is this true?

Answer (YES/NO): NO